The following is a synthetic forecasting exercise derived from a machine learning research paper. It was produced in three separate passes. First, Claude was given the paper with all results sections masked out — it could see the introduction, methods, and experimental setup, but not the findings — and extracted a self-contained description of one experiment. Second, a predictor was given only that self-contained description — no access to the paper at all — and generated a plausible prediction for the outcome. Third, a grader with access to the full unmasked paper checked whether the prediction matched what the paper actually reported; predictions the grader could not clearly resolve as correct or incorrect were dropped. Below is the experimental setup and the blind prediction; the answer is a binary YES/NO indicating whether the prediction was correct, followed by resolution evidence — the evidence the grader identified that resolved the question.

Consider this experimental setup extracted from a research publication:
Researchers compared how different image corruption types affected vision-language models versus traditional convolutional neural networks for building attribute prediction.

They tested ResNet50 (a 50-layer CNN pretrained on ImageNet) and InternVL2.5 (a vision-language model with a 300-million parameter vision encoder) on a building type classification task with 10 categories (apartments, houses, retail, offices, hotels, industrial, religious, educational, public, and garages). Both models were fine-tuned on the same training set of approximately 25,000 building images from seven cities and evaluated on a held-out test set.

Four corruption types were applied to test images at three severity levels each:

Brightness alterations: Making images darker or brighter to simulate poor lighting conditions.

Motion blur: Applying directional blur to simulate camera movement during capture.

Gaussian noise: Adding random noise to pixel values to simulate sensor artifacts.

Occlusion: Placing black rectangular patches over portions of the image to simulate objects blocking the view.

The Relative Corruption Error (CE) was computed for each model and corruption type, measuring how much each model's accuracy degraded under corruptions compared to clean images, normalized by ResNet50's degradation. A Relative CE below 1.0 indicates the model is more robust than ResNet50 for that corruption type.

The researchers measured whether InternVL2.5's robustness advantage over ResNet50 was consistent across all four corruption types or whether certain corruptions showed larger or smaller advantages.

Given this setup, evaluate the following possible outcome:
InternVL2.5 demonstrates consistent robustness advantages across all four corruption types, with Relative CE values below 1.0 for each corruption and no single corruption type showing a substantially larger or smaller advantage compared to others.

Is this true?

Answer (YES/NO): NO